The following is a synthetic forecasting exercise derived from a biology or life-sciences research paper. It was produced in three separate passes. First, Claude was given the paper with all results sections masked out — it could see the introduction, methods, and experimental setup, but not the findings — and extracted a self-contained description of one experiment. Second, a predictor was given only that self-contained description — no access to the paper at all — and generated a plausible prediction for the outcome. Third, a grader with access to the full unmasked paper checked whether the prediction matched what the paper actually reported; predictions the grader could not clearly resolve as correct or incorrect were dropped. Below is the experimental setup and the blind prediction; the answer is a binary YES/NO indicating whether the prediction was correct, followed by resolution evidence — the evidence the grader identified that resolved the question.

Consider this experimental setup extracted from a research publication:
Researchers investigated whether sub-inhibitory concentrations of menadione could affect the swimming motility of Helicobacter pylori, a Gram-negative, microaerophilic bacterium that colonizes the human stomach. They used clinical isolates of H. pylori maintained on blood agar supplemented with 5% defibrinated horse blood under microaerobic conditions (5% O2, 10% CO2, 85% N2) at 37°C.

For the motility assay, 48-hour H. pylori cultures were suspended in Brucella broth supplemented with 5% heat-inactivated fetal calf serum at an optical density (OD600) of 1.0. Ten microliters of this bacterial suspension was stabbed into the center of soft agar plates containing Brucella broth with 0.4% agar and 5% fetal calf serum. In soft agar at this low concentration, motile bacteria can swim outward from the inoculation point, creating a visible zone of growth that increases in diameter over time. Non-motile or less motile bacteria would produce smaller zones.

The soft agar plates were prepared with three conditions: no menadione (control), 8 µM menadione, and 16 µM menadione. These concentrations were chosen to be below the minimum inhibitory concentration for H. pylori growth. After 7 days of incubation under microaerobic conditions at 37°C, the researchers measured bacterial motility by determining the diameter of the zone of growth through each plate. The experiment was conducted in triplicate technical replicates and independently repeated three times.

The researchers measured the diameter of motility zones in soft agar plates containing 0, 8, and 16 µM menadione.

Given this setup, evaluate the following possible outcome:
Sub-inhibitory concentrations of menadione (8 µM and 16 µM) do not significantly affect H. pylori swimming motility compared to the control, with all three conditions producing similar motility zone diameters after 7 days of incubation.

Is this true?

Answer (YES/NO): NO